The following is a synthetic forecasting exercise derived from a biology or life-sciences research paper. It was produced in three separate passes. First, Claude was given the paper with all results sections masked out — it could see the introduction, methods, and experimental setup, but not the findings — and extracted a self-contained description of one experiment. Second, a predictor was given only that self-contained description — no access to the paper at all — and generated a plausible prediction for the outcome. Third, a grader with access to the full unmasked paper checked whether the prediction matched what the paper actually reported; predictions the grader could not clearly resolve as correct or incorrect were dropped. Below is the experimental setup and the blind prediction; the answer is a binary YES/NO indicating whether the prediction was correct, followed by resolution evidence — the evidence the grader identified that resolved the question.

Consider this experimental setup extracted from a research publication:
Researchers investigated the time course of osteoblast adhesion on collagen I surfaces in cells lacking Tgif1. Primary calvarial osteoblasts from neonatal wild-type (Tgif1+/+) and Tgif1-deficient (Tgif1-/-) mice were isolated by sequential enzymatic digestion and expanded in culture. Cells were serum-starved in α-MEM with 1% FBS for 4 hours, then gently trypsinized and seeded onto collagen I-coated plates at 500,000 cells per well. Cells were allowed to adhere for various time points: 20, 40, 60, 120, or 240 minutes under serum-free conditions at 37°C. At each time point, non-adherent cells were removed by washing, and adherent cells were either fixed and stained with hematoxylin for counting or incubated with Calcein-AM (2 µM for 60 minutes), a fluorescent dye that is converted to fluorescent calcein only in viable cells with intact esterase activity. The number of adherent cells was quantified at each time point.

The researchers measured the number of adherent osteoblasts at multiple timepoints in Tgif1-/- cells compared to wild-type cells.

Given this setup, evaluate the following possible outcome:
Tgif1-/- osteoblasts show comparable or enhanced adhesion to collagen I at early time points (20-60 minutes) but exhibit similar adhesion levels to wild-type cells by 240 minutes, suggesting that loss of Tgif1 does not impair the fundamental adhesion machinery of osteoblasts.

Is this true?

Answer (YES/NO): NO